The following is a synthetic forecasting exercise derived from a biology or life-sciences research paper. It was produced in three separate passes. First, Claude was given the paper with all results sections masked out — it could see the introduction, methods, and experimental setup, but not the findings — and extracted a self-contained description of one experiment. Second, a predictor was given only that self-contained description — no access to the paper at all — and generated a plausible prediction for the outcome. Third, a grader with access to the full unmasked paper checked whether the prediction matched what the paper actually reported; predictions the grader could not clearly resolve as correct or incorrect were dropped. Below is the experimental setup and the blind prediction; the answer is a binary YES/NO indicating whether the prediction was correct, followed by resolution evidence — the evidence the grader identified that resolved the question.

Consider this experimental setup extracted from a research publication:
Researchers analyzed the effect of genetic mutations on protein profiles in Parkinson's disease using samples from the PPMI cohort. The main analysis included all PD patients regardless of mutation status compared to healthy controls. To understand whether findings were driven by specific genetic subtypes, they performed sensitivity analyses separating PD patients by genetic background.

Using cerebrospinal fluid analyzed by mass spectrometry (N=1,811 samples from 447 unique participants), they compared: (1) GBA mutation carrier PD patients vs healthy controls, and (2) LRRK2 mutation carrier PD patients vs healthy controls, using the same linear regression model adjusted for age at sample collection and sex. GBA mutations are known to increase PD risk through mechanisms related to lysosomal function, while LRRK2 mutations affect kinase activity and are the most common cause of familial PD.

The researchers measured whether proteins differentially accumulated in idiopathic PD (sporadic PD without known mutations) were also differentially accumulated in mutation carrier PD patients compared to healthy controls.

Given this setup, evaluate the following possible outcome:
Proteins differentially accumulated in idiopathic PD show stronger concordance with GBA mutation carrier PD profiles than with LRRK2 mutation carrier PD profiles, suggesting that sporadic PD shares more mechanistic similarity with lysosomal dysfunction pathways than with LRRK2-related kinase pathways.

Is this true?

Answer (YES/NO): NO